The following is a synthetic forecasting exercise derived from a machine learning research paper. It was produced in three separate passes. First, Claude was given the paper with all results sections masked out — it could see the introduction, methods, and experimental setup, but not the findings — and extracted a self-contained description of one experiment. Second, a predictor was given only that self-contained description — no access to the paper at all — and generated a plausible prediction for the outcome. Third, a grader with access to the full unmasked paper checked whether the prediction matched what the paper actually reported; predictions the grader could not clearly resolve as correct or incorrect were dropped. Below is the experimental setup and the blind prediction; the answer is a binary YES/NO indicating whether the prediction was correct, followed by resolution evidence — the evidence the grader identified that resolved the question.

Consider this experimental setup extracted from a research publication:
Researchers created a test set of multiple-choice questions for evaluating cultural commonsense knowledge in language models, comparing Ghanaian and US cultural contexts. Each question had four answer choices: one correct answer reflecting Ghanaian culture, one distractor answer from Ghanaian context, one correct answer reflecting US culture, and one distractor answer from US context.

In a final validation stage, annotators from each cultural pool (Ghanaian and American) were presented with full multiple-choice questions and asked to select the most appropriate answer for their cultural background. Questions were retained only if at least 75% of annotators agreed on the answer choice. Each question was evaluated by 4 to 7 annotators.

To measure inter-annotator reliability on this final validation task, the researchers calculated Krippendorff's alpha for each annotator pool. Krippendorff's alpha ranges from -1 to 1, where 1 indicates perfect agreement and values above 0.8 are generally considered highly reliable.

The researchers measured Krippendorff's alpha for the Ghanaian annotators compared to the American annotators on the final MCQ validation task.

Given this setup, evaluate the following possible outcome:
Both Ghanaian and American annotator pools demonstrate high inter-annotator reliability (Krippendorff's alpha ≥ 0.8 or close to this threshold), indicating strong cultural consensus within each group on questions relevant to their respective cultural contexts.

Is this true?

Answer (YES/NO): YES